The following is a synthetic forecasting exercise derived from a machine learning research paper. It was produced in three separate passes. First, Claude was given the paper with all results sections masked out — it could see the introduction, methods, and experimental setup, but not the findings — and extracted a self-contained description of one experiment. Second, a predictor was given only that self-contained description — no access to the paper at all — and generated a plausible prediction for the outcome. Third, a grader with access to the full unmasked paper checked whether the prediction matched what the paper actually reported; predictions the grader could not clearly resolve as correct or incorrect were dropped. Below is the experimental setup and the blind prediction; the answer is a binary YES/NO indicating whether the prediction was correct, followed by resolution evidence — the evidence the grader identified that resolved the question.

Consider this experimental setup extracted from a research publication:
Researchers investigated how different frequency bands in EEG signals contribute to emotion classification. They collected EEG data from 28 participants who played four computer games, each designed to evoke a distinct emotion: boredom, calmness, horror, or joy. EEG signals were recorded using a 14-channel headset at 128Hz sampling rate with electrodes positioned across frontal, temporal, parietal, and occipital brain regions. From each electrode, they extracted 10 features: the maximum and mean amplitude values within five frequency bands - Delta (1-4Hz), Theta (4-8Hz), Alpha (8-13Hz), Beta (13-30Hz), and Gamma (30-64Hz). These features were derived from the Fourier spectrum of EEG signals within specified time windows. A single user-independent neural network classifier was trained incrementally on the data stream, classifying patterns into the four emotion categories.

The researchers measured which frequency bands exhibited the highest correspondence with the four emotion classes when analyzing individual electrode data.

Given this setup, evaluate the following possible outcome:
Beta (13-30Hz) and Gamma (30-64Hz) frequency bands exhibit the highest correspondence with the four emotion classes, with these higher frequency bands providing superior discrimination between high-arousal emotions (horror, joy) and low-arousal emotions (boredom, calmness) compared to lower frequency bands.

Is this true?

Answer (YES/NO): NO